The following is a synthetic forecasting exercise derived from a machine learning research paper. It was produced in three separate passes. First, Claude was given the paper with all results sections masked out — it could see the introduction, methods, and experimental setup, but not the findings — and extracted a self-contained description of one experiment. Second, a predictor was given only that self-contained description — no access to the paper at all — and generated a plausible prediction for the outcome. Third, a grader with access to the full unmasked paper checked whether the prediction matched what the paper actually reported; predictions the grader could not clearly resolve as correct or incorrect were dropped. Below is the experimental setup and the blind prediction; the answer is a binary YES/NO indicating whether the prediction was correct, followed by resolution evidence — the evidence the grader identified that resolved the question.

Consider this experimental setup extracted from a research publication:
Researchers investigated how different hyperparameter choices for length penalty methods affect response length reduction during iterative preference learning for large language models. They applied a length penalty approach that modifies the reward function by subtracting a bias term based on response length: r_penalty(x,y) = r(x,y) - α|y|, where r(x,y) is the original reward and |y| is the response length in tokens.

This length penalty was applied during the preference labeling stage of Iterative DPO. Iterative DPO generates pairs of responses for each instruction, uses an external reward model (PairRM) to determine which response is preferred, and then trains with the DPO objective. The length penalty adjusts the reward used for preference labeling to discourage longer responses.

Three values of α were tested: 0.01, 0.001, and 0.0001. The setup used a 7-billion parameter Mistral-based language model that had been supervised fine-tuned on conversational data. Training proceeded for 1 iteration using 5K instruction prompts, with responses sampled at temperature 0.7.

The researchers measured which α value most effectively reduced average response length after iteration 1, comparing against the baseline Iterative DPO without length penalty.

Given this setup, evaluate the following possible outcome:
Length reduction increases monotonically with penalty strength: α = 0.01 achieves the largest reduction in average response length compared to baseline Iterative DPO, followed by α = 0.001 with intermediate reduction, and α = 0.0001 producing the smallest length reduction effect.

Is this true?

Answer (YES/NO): NO